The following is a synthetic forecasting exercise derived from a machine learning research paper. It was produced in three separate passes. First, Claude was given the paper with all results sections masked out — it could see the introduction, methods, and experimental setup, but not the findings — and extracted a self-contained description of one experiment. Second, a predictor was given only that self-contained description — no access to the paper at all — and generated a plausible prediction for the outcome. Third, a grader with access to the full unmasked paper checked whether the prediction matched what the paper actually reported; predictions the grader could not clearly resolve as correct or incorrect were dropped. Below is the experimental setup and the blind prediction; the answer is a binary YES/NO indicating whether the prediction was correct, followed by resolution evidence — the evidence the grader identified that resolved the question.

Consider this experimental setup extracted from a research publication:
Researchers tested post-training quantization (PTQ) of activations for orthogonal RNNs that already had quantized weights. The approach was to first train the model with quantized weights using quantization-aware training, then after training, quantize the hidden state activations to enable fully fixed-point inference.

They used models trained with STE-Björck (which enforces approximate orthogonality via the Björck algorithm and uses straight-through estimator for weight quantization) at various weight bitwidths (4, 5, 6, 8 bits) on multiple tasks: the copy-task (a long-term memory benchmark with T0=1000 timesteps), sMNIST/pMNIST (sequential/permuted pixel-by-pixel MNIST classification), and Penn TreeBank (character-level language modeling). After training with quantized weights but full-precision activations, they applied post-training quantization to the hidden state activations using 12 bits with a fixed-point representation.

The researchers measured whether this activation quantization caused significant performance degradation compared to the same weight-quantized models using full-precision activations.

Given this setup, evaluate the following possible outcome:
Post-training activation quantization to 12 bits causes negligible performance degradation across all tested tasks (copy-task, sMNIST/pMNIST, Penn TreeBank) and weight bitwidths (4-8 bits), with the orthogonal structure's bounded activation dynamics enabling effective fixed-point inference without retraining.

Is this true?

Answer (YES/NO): YES